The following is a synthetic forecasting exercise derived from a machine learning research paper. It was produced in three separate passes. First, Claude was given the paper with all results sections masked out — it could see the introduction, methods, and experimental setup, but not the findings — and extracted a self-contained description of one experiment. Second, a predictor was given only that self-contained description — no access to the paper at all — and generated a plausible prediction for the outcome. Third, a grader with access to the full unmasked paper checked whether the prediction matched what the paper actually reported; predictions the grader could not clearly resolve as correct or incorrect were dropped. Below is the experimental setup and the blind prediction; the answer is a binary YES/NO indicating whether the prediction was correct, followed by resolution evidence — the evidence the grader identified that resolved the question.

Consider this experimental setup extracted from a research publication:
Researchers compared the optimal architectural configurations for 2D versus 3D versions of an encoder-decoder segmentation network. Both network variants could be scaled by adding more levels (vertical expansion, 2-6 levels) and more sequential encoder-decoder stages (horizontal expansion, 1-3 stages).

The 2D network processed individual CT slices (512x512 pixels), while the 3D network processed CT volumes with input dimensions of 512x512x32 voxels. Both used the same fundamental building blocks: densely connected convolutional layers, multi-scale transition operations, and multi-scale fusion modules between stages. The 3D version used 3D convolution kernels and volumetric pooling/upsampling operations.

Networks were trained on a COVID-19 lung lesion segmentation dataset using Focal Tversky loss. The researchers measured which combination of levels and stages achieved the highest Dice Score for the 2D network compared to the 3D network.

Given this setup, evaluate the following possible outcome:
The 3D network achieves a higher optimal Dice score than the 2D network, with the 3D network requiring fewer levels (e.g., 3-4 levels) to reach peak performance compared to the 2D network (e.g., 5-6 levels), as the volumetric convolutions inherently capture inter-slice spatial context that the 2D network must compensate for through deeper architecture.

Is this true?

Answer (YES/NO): YES